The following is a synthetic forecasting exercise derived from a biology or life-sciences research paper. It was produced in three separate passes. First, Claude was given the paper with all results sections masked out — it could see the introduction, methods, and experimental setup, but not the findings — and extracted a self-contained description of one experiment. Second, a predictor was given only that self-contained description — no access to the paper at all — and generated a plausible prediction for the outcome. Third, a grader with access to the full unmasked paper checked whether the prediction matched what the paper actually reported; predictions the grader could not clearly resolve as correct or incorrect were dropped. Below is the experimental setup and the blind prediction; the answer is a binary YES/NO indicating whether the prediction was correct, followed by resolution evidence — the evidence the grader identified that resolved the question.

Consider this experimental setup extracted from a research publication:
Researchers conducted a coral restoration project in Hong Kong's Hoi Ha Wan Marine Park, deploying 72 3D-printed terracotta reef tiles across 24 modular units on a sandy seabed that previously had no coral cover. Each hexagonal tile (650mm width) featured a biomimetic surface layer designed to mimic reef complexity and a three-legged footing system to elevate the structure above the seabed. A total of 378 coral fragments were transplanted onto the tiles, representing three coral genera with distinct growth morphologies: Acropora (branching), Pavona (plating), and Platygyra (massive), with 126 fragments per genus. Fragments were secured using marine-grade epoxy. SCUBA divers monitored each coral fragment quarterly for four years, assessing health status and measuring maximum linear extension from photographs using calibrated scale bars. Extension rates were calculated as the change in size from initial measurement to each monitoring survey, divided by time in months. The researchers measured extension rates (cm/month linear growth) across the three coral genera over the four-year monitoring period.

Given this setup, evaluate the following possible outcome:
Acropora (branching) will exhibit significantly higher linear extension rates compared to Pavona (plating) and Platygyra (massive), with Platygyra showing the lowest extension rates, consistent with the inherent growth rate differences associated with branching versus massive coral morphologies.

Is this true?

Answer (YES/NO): YES